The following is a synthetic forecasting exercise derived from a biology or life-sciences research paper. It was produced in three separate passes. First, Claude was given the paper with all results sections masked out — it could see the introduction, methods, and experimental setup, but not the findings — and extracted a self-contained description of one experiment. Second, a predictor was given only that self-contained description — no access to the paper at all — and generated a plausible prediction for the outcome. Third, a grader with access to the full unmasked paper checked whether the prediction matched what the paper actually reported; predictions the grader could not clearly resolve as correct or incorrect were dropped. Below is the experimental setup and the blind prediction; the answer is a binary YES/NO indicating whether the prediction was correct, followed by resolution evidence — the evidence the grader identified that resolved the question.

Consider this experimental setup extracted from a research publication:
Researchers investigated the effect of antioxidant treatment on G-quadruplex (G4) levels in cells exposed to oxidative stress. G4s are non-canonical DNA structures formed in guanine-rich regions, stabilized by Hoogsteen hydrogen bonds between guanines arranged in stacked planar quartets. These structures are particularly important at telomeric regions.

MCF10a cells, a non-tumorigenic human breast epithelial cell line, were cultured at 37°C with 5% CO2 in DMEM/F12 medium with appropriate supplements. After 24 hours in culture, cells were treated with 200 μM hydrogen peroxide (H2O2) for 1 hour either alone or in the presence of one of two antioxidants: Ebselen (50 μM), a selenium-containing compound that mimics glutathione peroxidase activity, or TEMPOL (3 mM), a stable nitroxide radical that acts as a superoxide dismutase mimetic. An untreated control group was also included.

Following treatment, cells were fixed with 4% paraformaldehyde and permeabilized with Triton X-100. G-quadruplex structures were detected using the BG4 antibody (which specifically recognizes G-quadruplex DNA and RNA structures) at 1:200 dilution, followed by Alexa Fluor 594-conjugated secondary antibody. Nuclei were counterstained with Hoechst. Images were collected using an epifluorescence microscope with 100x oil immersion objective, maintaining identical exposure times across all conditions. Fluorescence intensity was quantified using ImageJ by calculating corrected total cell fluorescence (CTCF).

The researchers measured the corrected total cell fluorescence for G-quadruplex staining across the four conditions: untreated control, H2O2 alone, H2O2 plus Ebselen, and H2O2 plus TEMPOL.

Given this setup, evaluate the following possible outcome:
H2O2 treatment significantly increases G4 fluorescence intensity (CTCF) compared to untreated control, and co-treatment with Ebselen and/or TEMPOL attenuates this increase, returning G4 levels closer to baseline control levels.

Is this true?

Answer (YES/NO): NO